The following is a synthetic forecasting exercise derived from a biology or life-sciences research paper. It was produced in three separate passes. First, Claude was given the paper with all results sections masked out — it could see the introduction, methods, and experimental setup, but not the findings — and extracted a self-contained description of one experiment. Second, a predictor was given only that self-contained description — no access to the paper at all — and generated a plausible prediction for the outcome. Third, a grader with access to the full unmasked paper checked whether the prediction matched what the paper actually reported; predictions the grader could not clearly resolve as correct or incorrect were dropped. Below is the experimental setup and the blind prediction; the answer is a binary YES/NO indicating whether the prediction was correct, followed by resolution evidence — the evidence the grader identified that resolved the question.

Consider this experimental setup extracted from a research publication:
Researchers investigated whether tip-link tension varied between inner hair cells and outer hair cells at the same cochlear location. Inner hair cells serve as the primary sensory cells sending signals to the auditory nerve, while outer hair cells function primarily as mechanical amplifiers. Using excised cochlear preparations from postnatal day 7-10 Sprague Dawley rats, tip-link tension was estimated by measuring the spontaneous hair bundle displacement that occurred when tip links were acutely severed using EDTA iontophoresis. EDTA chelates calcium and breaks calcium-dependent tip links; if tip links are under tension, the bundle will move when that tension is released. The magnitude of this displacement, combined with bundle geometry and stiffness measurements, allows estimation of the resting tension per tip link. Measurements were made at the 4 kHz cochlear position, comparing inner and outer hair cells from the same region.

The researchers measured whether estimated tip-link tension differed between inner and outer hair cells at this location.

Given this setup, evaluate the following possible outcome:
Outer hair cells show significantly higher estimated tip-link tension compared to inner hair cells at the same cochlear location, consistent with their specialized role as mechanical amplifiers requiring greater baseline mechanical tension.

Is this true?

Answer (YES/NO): YES